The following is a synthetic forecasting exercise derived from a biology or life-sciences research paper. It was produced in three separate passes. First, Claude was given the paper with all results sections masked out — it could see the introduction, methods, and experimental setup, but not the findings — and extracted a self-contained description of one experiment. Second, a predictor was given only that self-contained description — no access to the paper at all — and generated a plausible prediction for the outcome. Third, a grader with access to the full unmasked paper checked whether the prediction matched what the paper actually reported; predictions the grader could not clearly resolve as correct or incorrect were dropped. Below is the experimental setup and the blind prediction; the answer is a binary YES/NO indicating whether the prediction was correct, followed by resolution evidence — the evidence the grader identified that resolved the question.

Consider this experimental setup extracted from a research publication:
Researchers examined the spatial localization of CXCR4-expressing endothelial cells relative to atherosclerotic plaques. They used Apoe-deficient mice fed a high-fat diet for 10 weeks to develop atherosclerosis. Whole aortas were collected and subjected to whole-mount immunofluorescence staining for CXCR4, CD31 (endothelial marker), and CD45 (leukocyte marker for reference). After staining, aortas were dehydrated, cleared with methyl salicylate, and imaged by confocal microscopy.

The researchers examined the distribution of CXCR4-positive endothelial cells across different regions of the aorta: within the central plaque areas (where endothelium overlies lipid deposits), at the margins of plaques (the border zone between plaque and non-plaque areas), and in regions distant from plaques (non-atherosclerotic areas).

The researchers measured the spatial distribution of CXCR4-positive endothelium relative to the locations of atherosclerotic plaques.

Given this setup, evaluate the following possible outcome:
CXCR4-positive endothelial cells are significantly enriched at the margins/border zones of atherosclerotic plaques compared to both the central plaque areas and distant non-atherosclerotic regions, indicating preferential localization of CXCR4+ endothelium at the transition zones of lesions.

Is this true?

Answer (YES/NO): YES